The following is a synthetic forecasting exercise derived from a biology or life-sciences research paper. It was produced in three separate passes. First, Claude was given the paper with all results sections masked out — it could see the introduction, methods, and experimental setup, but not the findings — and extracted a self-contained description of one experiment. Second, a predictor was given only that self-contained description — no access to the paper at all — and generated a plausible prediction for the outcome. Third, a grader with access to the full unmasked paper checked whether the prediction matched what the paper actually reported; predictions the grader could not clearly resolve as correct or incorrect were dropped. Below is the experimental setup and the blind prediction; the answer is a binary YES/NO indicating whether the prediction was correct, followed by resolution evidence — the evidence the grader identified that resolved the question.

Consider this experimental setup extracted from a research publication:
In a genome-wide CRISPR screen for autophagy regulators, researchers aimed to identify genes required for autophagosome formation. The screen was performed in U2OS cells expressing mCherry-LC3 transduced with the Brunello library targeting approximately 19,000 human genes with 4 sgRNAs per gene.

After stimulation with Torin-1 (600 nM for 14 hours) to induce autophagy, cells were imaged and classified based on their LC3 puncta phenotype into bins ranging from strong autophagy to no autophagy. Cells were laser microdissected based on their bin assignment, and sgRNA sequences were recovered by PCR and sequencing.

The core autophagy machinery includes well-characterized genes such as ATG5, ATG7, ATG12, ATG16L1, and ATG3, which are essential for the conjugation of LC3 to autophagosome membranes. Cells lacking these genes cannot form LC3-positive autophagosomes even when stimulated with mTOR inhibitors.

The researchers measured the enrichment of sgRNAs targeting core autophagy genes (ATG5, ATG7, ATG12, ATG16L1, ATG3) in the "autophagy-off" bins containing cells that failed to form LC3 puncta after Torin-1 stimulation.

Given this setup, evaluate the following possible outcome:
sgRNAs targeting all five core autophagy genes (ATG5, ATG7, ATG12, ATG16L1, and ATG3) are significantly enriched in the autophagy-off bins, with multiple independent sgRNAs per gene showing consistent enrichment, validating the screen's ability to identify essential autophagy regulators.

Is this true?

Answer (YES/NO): YES